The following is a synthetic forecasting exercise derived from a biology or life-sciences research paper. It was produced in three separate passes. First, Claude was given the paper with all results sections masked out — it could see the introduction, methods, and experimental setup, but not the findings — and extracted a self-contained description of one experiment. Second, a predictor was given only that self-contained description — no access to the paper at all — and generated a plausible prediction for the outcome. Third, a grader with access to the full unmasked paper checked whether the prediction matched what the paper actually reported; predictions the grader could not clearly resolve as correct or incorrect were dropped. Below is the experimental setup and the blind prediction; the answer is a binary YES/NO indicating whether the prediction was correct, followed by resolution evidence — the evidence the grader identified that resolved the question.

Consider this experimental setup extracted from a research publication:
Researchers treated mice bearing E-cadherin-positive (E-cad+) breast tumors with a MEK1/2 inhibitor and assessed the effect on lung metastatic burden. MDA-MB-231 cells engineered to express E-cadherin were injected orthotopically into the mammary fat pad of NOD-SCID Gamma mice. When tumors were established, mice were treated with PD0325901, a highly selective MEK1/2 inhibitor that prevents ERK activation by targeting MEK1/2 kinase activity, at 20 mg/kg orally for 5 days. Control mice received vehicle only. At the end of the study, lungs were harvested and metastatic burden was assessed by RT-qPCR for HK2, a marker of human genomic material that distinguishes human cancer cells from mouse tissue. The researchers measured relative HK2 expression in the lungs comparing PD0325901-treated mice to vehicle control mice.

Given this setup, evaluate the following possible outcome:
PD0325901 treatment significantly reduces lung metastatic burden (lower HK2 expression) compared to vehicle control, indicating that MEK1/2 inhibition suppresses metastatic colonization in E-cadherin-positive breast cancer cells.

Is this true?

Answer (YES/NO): YES